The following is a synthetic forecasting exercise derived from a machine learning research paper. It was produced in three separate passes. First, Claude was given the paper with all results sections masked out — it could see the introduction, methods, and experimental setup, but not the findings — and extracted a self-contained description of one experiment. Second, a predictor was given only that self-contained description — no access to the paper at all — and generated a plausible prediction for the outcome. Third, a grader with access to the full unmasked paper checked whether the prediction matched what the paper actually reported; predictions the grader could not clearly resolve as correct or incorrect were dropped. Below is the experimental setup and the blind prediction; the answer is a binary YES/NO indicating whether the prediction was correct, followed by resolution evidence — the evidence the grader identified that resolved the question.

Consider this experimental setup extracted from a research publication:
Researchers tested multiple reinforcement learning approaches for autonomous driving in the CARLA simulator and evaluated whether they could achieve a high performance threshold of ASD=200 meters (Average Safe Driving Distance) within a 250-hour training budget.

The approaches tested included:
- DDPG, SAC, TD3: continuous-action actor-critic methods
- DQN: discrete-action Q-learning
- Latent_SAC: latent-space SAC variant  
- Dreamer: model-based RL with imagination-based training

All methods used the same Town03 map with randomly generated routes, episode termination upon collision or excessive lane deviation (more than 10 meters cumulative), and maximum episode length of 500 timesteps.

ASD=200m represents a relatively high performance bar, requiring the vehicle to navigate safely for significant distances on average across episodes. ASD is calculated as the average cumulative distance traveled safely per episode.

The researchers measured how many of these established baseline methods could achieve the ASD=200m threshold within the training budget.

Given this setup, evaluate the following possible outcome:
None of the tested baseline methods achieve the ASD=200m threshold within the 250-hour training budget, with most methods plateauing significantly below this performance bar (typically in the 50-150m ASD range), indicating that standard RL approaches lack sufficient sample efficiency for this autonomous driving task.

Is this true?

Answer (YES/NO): NO